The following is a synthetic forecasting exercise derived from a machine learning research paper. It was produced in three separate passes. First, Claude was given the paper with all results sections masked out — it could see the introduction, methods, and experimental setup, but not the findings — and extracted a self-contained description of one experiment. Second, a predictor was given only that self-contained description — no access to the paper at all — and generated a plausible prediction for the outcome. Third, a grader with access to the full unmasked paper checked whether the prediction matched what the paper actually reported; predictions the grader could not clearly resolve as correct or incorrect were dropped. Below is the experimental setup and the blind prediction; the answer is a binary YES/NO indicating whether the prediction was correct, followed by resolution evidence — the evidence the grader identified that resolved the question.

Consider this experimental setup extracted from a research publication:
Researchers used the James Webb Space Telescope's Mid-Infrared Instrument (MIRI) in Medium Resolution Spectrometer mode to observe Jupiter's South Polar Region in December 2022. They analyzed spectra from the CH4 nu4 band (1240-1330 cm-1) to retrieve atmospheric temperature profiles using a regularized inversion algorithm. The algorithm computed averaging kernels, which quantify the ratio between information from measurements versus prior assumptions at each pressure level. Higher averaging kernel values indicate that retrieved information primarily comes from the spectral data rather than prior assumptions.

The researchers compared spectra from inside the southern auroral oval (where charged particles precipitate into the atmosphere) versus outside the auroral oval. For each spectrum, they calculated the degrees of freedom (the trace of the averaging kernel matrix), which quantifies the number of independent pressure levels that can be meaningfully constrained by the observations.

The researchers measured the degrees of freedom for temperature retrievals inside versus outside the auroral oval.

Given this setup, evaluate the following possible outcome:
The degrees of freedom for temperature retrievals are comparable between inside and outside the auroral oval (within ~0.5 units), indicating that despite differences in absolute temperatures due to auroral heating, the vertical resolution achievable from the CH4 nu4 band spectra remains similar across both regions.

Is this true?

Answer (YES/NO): NO